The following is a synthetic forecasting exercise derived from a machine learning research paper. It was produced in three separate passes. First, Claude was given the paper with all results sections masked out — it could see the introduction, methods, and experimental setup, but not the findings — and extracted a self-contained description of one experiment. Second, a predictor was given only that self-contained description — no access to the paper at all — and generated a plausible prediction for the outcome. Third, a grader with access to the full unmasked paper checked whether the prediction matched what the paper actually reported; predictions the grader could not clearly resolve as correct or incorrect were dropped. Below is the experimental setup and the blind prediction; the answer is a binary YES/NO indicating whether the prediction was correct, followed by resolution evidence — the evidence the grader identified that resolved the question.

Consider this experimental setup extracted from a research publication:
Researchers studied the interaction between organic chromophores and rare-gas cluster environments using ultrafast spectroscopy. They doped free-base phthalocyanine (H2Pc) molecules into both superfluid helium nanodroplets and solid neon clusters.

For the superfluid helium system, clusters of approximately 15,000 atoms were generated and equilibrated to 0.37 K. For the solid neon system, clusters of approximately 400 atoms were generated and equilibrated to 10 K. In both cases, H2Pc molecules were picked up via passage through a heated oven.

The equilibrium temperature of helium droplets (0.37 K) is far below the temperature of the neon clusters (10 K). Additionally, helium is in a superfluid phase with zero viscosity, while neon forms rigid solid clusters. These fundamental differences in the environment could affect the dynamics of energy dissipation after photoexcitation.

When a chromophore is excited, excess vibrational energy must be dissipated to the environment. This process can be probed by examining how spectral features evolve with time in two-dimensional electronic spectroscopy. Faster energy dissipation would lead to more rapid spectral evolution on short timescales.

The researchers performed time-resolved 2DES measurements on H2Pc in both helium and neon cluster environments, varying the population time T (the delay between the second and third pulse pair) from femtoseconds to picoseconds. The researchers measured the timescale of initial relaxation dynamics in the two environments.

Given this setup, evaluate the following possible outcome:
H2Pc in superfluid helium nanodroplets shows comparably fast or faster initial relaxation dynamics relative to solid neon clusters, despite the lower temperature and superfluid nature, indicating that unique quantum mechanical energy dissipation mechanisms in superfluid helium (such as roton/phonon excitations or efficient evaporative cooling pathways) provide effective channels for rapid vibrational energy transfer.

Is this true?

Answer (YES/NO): NO